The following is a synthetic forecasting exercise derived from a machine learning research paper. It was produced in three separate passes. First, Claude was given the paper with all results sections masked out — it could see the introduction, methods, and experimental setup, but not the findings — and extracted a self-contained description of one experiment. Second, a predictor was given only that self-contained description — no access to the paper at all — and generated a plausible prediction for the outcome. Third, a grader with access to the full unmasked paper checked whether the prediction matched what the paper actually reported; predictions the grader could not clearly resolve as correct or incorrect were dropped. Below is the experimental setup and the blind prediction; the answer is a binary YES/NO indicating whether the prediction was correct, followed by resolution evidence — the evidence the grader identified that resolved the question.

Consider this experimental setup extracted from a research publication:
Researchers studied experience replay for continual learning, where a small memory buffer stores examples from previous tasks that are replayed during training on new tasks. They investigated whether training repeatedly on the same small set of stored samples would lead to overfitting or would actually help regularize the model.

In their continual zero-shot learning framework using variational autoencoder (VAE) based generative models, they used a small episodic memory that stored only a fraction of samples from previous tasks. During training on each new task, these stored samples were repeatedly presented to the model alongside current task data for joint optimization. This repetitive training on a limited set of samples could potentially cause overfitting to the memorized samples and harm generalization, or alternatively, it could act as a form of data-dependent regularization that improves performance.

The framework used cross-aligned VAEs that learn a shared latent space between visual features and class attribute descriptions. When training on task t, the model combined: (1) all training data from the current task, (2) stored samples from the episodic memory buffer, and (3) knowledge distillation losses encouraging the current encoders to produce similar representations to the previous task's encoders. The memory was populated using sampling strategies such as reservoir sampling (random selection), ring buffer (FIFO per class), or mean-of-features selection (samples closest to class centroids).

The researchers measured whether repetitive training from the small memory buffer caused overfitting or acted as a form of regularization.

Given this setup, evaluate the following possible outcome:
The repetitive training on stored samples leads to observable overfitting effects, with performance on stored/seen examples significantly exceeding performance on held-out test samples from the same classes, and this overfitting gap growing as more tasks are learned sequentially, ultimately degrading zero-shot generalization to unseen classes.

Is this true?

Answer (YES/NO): NO